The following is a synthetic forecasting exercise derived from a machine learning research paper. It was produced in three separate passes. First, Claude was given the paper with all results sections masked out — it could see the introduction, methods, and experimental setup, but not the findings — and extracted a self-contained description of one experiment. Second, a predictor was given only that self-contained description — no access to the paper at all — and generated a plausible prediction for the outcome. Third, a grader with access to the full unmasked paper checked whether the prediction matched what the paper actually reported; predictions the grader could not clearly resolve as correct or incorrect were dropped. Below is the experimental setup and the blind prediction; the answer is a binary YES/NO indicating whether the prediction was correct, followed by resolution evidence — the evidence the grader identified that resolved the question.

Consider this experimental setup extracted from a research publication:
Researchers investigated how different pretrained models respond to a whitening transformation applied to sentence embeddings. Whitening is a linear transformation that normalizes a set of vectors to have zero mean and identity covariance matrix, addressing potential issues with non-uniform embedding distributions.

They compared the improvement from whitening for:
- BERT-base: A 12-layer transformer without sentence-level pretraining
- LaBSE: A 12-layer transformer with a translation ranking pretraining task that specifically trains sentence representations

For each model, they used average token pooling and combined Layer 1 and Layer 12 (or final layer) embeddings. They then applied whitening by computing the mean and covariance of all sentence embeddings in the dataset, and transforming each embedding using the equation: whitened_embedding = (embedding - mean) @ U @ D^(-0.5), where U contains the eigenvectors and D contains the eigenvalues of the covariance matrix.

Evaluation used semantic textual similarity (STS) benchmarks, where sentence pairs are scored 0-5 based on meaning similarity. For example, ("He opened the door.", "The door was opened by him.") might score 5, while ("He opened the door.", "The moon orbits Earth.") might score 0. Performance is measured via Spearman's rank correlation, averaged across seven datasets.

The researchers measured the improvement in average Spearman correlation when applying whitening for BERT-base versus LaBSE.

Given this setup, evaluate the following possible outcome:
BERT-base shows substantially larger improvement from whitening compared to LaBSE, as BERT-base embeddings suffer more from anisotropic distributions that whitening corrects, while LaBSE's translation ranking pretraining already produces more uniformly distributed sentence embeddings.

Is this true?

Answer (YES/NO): YES